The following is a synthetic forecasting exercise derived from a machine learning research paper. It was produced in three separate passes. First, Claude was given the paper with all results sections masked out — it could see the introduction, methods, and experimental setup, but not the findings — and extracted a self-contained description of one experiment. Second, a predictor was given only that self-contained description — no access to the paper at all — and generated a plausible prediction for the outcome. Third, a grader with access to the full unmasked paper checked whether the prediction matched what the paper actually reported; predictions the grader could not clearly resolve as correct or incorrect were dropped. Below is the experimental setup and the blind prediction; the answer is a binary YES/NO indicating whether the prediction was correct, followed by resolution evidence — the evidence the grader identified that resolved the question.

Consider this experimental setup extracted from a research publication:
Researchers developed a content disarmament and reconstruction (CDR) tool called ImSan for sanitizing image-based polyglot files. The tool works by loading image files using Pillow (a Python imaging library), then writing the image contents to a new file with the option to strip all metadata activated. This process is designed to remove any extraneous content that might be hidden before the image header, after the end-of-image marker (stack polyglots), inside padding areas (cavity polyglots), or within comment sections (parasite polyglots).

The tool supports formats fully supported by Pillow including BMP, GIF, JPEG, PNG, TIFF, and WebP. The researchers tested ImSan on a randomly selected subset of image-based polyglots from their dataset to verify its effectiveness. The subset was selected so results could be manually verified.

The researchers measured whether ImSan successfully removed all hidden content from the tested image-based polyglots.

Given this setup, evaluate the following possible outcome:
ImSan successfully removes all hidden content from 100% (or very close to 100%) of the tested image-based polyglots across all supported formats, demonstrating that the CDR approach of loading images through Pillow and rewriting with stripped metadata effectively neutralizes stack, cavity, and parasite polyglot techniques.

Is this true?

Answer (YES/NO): YES